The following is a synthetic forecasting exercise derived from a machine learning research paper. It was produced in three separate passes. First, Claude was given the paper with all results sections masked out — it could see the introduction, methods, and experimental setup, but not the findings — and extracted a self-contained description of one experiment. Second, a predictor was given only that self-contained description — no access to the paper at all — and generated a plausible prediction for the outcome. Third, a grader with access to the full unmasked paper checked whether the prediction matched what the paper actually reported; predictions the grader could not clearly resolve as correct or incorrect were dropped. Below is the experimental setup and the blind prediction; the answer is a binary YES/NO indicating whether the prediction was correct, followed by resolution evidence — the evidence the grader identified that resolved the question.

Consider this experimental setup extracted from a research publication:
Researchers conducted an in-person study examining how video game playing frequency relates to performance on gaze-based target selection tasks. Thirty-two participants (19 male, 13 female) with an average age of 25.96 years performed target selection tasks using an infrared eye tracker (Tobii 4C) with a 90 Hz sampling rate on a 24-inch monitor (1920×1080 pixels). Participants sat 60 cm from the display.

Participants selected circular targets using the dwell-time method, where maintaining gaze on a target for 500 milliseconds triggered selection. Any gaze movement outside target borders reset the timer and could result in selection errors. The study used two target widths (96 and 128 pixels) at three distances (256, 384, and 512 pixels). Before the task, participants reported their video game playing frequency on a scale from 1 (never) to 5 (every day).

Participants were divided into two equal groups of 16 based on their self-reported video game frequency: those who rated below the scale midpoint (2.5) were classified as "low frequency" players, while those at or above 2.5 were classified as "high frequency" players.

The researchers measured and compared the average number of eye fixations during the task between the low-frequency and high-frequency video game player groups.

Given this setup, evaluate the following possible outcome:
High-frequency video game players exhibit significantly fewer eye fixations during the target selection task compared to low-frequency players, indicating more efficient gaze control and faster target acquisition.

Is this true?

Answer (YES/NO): NO